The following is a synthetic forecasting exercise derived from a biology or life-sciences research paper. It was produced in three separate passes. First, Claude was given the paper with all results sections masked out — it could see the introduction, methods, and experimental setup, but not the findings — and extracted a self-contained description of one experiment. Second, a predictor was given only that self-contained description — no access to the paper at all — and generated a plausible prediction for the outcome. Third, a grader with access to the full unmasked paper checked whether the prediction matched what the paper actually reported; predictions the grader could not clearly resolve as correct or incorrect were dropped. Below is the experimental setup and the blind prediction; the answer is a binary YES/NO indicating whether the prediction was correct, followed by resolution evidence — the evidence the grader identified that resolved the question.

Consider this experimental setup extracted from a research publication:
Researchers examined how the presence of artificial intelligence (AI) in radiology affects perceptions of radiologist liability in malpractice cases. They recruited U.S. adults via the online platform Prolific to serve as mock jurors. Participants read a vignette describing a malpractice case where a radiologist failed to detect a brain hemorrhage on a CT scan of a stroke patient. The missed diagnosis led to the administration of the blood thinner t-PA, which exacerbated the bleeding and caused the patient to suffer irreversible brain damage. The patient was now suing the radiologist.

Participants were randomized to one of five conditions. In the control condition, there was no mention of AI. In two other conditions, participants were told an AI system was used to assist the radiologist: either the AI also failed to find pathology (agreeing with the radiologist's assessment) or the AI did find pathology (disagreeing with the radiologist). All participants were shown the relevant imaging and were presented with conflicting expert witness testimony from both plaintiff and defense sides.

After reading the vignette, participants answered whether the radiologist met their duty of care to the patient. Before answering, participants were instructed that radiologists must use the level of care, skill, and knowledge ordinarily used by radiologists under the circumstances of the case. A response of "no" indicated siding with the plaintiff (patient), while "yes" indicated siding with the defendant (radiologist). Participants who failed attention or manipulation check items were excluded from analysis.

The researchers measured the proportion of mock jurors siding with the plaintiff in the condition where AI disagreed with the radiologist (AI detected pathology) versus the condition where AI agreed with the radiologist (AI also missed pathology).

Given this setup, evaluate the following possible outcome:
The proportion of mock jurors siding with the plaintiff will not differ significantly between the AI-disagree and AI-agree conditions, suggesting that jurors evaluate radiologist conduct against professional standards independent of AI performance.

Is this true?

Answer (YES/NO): NO